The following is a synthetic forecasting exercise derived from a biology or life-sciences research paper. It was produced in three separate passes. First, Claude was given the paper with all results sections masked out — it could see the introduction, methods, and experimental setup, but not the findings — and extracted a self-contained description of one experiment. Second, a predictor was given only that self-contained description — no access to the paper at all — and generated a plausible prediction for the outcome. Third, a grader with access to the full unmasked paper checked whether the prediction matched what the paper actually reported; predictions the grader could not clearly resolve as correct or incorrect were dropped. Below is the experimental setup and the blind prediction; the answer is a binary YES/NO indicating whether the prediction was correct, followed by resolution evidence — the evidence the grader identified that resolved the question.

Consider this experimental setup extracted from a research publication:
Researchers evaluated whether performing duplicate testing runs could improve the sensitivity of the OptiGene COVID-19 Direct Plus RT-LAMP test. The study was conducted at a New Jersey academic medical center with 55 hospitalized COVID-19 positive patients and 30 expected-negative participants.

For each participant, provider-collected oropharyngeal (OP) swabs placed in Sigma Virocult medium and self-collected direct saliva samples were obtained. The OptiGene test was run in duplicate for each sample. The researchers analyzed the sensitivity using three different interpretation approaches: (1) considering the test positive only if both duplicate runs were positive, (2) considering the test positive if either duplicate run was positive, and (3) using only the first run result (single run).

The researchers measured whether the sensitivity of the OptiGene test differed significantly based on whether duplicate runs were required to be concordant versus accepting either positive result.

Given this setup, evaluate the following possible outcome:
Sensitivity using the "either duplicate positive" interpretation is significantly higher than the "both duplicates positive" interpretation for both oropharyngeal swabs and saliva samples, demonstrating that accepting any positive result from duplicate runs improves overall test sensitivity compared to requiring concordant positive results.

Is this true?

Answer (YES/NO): NO